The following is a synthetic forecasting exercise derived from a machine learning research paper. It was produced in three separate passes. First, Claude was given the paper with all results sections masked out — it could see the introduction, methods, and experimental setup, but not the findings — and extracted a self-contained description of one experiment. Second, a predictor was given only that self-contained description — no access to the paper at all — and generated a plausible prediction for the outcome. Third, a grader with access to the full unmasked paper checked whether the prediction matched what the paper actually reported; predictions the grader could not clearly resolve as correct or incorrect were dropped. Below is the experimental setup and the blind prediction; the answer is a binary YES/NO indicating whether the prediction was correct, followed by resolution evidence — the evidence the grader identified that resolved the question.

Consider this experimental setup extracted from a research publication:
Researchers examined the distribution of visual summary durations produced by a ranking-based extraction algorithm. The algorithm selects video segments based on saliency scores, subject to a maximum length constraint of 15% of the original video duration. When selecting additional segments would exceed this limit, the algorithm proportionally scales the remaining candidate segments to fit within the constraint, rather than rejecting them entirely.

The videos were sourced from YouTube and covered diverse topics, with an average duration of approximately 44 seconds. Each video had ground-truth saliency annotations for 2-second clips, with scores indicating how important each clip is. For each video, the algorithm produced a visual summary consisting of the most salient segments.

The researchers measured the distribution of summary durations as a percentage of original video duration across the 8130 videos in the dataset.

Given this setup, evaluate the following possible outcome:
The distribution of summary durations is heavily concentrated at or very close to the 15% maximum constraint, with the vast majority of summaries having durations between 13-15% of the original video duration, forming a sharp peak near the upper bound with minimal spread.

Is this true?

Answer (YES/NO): YES